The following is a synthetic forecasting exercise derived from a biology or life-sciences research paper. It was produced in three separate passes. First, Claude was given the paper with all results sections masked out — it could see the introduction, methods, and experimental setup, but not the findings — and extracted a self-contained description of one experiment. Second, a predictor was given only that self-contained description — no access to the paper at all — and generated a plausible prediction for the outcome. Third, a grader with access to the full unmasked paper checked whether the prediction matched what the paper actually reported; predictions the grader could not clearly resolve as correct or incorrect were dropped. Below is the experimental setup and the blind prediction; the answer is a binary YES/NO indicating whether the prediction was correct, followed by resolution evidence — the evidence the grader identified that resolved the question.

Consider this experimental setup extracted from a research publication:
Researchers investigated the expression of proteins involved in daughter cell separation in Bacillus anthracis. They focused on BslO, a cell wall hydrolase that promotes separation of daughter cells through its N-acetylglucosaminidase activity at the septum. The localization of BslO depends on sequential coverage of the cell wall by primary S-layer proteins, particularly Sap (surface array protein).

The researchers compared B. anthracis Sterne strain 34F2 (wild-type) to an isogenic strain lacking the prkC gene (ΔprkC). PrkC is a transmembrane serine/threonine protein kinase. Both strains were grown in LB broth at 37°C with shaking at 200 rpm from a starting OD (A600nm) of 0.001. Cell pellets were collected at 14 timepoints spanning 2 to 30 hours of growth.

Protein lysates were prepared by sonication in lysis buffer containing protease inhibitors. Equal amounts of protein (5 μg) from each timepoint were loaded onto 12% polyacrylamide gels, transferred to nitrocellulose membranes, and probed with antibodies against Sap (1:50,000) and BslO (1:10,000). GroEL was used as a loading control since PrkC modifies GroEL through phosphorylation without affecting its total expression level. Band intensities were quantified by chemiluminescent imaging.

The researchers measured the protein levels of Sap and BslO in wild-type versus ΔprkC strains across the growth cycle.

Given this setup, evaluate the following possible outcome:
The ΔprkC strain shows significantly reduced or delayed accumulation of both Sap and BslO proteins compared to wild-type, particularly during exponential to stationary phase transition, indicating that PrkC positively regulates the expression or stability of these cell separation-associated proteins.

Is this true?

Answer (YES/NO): NO